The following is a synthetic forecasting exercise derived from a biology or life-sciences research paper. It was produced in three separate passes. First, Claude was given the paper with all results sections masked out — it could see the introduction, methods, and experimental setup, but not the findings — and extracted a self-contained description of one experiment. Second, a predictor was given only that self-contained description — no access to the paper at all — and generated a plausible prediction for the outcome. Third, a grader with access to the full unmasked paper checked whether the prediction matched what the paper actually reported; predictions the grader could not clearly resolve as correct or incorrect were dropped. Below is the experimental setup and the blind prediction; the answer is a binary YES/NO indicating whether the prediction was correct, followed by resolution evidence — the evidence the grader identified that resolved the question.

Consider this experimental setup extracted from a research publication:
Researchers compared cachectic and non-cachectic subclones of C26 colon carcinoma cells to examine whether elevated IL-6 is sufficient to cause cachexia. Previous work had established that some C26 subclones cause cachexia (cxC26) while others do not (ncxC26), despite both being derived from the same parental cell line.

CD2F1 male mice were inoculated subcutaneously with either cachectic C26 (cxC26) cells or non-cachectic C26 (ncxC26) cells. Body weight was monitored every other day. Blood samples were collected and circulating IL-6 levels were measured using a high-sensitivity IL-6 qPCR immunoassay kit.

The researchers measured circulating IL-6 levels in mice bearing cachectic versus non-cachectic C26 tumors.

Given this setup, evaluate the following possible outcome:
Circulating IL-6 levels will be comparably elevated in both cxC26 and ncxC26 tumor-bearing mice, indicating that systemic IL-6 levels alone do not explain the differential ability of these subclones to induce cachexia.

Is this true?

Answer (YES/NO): NO